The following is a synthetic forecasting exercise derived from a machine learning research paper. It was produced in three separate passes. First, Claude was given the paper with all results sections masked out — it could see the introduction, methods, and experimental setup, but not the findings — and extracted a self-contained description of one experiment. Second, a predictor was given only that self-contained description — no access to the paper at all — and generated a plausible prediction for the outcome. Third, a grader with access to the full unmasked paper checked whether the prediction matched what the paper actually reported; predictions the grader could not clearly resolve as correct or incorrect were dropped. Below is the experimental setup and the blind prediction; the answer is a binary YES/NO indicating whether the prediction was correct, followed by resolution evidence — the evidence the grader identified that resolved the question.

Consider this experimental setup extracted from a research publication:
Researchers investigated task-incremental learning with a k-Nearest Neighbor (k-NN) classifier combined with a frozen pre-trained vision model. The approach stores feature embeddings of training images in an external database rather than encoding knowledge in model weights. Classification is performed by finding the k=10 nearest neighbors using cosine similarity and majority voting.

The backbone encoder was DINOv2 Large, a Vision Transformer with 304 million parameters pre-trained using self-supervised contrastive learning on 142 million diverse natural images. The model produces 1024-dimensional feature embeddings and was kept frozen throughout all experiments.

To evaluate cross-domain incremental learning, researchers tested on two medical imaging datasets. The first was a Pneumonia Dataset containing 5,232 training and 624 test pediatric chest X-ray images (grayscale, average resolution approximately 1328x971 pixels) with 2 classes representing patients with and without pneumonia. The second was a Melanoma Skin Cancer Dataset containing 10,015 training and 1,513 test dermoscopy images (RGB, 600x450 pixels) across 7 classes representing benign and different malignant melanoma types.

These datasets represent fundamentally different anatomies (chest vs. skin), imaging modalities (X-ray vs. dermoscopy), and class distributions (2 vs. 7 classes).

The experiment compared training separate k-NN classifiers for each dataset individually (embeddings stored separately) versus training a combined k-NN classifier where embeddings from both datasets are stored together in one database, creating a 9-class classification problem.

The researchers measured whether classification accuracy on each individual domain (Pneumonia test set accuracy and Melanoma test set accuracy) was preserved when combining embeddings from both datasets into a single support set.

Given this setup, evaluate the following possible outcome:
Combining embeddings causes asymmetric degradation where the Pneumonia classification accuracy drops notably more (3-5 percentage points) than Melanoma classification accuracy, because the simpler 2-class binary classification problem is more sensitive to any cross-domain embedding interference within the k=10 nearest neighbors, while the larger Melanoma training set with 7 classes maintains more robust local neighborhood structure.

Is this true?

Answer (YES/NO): NO